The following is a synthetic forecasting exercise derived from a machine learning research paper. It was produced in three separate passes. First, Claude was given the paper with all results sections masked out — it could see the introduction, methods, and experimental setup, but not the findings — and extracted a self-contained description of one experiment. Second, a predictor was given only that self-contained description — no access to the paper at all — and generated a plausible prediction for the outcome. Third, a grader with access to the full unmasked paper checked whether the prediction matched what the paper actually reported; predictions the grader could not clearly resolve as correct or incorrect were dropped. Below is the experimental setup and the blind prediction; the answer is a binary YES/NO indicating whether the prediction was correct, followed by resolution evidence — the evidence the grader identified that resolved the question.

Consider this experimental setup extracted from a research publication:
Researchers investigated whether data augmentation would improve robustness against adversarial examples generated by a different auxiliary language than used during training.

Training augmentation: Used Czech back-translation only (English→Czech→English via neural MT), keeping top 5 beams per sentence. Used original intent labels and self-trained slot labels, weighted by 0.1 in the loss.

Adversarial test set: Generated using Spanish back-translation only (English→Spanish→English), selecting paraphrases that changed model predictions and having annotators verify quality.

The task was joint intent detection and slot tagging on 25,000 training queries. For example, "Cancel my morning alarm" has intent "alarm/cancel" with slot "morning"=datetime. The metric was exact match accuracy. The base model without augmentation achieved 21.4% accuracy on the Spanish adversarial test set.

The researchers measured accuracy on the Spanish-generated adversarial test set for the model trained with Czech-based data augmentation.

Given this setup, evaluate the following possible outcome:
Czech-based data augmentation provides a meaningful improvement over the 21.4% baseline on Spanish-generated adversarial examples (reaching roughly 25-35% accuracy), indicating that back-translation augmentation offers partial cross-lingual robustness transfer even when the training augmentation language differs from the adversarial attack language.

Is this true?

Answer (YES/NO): YES